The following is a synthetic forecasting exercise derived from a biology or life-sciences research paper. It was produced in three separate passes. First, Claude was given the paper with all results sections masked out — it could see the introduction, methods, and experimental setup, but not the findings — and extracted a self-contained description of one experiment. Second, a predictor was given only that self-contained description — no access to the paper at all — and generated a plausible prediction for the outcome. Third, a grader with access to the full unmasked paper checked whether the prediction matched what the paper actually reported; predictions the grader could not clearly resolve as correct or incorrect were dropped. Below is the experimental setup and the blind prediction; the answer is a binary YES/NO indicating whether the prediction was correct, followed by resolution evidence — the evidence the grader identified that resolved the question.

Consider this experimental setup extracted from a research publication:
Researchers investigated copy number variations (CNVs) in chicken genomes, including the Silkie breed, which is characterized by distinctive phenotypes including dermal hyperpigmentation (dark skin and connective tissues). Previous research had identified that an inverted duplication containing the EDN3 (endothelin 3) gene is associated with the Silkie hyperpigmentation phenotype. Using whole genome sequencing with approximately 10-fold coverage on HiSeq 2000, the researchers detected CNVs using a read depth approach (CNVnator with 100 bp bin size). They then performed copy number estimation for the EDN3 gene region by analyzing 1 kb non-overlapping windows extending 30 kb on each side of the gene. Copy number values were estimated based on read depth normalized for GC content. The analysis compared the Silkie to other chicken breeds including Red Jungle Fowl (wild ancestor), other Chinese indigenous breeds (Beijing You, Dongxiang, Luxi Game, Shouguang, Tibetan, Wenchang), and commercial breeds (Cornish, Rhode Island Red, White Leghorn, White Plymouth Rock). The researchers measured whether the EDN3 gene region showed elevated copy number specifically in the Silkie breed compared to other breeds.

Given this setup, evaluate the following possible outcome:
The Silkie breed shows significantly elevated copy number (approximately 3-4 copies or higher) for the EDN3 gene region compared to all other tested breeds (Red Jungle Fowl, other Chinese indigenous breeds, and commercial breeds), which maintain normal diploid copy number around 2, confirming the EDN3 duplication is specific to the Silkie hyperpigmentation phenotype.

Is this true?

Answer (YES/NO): NO